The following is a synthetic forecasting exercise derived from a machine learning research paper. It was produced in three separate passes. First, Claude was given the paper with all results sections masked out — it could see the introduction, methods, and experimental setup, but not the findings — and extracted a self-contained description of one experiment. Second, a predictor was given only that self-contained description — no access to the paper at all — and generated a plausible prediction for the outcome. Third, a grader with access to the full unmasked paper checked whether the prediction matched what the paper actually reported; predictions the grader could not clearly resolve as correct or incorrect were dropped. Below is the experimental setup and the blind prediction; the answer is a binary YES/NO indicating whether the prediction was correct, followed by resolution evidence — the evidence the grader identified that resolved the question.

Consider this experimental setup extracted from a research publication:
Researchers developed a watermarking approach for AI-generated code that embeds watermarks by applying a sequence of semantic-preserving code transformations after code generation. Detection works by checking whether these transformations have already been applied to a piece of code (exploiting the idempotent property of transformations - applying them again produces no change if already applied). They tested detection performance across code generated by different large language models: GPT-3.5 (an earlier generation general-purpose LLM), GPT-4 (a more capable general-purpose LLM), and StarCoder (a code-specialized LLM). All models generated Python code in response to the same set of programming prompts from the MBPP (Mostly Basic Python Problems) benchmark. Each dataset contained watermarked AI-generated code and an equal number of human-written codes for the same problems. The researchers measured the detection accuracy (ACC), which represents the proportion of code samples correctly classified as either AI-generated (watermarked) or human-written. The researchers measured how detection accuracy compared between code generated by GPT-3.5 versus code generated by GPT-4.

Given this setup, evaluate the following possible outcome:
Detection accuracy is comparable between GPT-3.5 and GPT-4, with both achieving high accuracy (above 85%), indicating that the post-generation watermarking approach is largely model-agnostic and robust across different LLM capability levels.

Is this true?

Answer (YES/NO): YES